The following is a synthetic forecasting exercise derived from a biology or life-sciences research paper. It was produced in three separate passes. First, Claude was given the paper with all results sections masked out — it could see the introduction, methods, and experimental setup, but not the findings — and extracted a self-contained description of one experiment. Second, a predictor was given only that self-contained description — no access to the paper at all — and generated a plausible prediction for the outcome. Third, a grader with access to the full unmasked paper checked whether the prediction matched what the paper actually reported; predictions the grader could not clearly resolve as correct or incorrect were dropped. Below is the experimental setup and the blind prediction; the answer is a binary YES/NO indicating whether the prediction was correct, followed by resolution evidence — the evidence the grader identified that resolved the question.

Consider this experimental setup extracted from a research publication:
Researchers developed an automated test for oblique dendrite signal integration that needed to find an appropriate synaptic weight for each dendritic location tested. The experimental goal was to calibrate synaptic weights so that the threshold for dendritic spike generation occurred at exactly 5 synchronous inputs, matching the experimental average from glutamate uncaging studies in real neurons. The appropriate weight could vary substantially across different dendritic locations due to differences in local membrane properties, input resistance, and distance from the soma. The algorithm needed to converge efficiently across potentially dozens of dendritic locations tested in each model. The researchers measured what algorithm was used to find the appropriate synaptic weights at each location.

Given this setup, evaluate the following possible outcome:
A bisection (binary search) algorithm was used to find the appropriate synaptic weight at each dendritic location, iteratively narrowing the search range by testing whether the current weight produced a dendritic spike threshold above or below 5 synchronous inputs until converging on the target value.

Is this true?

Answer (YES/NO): YES